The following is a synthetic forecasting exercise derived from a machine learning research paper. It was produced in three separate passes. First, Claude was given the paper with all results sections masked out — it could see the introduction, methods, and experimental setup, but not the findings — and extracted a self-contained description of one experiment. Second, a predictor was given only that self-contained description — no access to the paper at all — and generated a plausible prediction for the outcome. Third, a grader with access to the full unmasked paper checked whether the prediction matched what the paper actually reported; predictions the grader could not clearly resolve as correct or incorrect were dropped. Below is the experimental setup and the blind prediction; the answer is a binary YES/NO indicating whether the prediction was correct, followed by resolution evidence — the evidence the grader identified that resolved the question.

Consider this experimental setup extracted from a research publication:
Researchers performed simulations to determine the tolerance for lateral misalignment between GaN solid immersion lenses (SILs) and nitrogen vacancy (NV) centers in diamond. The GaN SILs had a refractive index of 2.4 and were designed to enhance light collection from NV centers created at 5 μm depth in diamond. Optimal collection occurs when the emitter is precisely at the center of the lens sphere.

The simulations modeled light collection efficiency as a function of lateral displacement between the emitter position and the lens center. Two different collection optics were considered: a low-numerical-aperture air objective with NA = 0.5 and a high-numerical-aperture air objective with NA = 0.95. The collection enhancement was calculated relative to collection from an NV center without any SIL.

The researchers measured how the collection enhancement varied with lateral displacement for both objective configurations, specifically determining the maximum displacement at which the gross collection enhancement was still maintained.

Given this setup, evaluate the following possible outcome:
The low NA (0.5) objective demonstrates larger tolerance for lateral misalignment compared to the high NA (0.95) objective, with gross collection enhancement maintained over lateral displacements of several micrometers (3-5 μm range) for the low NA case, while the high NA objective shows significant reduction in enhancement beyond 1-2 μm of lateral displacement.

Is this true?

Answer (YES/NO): NO